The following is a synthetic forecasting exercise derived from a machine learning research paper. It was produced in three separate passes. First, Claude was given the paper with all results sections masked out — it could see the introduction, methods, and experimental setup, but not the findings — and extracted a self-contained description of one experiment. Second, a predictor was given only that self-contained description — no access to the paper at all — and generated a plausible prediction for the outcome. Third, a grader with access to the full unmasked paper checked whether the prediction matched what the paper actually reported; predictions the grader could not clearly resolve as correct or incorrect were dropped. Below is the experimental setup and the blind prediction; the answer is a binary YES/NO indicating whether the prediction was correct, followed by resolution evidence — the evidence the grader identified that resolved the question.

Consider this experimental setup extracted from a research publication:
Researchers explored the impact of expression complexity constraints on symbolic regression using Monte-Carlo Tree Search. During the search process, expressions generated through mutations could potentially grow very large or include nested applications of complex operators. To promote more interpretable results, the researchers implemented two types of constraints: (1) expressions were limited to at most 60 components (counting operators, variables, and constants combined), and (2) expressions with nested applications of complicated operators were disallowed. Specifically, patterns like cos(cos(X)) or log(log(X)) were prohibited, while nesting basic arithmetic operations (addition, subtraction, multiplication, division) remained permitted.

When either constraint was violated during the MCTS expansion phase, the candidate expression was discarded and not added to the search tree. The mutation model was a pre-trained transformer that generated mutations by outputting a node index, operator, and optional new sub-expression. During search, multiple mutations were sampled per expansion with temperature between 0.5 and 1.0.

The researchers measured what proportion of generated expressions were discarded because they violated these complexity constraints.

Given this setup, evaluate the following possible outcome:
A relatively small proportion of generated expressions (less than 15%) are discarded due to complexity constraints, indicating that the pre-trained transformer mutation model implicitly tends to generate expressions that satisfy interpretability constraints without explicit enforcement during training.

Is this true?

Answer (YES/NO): YES